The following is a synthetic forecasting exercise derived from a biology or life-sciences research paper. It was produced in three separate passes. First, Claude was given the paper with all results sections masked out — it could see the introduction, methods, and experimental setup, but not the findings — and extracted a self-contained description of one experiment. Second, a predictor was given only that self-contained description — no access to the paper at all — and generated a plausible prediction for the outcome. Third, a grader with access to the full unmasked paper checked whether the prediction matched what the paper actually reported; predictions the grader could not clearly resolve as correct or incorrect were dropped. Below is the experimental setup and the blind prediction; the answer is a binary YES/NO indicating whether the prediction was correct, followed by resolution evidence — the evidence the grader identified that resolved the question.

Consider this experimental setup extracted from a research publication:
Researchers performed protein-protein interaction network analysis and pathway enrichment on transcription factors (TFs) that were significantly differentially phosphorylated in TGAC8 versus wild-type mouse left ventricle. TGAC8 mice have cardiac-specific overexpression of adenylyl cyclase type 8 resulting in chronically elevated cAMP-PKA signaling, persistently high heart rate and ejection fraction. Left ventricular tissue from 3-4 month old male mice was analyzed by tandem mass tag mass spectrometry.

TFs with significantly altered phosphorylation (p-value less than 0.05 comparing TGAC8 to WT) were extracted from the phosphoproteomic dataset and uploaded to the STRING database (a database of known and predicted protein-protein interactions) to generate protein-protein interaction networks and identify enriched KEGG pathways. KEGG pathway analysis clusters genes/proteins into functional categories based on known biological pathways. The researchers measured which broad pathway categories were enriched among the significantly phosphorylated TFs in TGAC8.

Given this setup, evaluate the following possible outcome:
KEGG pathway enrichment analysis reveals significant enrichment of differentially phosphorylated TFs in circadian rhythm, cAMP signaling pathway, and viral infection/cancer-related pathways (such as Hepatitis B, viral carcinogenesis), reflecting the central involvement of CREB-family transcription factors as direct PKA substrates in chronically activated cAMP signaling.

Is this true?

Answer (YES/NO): NO